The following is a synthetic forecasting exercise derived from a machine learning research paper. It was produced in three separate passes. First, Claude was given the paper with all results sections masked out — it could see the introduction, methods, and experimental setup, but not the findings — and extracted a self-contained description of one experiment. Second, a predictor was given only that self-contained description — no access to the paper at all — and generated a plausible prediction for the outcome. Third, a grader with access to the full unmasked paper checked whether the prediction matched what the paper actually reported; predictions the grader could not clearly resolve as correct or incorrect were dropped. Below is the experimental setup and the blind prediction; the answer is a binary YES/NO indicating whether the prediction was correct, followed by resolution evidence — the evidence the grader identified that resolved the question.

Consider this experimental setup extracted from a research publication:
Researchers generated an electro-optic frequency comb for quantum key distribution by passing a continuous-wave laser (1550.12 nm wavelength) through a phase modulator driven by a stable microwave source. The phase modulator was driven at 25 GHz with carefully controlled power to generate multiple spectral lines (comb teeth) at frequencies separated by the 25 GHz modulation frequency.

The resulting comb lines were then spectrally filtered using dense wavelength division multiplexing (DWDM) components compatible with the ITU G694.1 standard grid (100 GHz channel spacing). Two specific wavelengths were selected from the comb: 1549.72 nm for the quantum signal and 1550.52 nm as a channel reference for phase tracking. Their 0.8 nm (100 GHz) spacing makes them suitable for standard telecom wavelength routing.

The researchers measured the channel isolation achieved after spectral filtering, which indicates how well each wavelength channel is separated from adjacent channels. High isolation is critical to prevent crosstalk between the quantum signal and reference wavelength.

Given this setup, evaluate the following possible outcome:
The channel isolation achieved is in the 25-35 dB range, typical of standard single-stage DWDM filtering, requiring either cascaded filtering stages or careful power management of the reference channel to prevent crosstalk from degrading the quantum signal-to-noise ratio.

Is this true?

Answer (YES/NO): NO